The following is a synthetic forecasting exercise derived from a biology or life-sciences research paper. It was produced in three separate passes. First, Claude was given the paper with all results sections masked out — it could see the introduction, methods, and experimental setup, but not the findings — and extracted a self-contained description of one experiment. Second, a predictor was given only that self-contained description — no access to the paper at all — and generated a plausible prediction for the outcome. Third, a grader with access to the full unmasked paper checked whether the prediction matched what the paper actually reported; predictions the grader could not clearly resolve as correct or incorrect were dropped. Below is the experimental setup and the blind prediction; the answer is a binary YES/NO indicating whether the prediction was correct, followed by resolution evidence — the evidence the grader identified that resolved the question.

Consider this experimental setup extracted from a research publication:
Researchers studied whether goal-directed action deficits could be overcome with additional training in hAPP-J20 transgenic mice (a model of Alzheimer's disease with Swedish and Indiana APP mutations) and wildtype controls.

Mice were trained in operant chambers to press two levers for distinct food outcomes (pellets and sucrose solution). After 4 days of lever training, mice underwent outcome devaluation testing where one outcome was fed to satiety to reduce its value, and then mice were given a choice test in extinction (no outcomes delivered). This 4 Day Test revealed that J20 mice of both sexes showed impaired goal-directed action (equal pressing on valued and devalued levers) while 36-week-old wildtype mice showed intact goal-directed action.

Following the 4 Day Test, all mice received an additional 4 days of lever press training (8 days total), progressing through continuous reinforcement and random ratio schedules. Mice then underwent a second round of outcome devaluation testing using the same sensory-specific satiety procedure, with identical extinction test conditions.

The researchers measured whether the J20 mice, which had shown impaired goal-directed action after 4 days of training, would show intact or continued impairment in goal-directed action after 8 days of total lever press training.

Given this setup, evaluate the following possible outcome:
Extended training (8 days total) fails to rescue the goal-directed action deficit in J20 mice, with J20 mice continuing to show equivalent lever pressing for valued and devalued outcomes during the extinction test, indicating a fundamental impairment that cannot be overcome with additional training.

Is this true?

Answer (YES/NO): NO